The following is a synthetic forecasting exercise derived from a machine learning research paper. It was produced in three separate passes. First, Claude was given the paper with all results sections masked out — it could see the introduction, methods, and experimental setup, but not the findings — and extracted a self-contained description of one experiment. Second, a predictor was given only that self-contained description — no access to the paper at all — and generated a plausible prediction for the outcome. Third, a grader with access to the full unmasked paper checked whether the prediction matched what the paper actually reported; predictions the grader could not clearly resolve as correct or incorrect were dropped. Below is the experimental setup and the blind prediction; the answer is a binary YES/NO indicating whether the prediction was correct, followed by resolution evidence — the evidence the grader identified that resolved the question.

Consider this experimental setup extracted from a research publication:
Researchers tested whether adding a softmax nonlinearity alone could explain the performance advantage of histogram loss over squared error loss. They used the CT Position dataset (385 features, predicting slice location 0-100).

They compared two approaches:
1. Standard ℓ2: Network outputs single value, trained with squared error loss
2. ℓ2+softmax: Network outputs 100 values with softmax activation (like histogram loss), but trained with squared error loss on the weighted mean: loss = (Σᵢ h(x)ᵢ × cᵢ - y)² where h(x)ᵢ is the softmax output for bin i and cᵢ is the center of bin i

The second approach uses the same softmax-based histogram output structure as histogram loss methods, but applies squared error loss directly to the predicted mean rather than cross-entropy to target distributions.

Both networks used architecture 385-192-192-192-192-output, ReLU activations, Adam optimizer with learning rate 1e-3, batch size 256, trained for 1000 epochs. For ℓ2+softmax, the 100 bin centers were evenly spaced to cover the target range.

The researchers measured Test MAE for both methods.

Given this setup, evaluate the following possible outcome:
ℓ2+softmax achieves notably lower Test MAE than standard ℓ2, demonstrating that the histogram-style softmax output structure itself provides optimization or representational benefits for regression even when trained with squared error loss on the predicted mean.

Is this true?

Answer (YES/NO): YES